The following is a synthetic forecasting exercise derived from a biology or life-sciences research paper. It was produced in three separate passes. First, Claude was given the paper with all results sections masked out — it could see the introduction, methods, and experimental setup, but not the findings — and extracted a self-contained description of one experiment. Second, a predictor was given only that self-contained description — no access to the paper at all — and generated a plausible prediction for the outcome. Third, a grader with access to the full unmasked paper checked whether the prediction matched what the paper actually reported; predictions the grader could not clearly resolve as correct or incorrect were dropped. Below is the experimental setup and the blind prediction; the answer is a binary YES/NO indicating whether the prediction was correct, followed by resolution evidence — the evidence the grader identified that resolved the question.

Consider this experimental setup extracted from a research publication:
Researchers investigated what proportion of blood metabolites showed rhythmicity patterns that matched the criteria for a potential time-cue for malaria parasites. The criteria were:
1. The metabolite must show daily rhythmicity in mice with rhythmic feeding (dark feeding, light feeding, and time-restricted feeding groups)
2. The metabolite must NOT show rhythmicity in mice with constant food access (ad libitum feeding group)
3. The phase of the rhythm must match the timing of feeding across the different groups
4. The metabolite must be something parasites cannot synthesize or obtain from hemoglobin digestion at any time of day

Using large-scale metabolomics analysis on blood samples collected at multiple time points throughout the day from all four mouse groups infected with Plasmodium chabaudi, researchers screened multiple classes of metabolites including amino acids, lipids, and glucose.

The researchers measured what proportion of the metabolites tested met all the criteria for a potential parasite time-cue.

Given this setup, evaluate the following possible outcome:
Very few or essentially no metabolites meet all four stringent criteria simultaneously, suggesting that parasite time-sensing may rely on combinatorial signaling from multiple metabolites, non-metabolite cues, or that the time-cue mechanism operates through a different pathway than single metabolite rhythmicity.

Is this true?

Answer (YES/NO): NO